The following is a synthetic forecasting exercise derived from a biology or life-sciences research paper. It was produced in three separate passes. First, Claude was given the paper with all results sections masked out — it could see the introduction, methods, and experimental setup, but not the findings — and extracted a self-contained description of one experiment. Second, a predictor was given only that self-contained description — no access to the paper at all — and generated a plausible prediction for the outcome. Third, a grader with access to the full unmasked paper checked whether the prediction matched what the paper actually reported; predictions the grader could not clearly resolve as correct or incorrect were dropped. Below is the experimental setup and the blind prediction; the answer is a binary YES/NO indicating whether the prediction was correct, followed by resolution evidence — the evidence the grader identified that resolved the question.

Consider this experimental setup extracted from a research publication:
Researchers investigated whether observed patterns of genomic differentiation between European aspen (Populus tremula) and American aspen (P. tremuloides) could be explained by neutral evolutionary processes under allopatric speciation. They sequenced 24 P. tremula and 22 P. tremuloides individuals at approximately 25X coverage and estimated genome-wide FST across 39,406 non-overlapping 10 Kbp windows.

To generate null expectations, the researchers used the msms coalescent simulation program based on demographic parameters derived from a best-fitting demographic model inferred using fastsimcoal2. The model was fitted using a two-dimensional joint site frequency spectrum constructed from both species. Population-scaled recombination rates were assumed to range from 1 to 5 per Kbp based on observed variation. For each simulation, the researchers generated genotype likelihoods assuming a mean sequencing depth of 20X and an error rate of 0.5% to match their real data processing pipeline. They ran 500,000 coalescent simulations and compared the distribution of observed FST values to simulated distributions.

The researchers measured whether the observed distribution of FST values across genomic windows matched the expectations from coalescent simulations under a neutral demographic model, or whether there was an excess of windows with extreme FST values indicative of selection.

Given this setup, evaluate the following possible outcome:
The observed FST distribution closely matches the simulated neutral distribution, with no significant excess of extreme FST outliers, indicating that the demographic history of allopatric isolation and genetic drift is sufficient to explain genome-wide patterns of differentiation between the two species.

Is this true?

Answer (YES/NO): NO